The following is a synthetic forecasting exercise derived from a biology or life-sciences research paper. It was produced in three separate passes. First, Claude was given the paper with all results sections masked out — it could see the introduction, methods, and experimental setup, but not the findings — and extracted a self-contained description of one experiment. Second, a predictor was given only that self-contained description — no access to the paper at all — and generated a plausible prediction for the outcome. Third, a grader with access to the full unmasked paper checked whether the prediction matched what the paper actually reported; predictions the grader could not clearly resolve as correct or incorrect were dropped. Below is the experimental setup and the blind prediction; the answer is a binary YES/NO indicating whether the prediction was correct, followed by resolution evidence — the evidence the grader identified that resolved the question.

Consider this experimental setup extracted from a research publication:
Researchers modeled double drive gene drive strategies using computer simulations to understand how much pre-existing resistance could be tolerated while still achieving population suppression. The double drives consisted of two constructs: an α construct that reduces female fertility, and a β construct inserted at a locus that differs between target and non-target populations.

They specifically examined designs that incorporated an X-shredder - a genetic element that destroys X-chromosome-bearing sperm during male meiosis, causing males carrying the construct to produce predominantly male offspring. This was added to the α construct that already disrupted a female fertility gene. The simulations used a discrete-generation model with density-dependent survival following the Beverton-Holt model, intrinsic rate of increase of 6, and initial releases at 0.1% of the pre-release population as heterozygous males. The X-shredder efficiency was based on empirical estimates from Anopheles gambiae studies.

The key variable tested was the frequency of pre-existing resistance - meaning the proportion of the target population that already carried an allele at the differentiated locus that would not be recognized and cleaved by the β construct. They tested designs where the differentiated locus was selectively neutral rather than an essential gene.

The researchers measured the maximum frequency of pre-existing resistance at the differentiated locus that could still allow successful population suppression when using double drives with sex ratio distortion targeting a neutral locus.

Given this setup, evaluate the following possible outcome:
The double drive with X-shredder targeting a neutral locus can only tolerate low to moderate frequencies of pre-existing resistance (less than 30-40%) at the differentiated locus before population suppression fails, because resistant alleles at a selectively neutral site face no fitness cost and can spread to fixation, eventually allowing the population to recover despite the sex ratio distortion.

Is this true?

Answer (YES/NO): YES